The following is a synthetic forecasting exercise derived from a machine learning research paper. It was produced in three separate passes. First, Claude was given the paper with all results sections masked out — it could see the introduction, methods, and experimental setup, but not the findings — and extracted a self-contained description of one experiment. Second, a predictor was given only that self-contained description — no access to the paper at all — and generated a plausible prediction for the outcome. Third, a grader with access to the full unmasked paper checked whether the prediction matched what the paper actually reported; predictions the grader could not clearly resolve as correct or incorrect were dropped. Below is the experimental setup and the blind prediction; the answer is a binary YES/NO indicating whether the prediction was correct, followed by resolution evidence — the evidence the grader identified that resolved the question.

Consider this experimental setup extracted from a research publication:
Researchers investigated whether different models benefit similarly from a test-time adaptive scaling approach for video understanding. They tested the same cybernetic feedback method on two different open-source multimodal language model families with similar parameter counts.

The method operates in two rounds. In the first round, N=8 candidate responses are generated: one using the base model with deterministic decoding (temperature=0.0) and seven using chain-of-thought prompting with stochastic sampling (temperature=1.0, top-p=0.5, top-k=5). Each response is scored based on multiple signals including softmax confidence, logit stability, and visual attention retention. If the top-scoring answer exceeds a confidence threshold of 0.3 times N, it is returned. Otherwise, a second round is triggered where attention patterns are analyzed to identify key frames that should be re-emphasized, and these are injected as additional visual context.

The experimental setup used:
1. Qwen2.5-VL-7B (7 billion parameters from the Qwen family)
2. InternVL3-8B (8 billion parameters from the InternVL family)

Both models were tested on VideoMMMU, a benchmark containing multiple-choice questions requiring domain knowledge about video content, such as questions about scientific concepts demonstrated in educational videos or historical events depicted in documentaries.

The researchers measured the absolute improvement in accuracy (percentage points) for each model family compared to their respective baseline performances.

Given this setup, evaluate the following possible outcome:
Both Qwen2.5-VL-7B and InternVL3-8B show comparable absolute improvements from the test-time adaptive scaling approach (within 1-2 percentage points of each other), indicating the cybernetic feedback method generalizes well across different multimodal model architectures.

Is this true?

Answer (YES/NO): NO